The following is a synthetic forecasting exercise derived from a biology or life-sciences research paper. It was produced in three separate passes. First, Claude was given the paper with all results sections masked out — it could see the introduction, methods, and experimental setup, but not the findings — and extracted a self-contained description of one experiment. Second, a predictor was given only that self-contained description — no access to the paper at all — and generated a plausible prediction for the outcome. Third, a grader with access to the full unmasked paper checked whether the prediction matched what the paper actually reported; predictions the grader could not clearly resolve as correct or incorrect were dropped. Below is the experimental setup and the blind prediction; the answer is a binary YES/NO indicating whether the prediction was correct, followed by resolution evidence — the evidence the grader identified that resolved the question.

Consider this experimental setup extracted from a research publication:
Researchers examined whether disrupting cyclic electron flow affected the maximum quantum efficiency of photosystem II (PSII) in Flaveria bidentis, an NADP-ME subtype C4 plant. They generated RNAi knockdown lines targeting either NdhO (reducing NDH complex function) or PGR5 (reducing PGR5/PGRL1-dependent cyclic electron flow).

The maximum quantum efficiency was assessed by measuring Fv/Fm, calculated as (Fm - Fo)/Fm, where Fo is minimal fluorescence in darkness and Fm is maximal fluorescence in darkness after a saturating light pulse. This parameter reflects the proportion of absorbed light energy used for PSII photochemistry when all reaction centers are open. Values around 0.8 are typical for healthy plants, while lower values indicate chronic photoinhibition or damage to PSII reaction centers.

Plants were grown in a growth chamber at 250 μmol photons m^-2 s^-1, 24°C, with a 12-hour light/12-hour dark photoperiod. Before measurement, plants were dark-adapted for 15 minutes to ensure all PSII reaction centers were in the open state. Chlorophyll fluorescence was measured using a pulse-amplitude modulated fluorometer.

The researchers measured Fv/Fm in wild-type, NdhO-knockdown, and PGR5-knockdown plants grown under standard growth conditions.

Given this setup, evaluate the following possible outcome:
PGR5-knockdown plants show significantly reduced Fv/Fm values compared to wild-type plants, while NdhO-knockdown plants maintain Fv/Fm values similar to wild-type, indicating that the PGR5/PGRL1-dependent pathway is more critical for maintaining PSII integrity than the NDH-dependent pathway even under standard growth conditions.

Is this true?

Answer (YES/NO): NO